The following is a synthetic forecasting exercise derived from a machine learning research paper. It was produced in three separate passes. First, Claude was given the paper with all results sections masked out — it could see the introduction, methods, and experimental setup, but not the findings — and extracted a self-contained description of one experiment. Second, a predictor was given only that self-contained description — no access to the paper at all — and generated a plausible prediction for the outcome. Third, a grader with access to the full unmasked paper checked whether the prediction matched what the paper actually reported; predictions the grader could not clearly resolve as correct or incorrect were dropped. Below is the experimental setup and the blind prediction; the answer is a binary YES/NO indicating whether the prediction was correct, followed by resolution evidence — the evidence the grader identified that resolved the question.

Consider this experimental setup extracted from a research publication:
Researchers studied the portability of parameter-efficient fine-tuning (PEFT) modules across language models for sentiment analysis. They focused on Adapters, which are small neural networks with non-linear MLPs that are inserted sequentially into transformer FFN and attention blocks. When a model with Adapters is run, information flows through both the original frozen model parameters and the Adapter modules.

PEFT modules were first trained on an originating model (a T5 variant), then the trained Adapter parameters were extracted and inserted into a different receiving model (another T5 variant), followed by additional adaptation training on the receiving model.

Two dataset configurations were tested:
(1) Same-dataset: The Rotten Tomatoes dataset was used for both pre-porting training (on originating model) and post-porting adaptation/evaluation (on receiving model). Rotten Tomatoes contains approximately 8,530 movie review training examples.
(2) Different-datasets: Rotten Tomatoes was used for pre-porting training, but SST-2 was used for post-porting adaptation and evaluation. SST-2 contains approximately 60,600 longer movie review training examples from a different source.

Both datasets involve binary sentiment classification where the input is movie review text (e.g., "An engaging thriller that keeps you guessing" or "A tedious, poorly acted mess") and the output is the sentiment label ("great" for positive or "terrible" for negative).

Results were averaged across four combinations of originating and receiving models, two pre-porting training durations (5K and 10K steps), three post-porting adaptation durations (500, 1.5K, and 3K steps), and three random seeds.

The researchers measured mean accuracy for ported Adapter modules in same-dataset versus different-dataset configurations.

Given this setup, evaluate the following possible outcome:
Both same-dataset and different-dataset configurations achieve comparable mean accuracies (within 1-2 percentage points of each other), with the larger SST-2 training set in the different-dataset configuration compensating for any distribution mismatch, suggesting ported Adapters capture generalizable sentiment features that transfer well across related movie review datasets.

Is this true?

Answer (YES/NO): NO